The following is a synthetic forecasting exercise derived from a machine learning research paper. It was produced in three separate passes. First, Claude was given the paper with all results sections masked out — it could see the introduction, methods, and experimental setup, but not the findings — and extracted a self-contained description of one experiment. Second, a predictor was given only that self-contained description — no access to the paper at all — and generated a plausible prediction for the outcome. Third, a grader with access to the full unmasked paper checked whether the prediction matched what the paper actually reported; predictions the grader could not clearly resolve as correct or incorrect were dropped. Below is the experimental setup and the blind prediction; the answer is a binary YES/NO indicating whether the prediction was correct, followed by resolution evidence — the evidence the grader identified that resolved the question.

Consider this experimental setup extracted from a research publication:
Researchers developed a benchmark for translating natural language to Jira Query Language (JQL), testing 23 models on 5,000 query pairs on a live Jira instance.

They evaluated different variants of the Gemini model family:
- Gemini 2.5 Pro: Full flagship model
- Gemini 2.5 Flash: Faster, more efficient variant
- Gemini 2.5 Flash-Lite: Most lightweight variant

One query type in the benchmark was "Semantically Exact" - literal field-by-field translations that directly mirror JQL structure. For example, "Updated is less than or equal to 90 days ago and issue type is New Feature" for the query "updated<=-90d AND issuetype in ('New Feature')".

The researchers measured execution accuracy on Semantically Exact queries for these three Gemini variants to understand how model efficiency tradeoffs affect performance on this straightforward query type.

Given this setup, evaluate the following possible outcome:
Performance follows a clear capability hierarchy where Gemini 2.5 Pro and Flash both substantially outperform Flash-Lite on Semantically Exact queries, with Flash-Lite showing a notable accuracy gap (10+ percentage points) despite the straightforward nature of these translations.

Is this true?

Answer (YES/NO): NO